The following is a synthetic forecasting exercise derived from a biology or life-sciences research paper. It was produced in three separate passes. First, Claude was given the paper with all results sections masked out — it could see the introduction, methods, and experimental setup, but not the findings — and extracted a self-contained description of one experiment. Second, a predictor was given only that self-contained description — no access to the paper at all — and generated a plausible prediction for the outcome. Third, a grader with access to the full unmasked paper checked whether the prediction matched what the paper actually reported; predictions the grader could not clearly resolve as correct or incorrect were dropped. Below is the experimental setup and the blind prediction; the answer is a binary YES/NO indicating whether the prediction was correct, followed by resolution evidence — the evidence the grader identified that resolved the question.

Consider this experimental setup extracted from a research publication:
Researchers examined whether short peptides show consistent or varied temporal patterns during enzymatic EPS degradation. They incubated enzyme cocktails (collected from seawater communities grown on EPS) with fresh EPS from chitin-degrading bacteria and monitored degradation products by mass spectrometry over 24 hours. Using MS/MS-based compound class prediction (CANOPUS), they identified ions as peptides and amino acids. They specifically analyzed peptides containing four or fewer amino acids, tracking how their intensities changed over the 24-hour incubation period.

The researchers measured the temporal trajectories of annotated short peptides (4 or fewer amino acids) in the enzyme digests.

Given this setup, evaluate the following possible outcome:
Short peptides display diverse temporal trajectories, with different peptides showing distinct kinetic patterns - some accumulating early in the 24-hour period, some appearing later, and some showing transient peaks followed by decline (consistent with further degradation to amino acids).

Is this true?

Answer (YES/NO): YES